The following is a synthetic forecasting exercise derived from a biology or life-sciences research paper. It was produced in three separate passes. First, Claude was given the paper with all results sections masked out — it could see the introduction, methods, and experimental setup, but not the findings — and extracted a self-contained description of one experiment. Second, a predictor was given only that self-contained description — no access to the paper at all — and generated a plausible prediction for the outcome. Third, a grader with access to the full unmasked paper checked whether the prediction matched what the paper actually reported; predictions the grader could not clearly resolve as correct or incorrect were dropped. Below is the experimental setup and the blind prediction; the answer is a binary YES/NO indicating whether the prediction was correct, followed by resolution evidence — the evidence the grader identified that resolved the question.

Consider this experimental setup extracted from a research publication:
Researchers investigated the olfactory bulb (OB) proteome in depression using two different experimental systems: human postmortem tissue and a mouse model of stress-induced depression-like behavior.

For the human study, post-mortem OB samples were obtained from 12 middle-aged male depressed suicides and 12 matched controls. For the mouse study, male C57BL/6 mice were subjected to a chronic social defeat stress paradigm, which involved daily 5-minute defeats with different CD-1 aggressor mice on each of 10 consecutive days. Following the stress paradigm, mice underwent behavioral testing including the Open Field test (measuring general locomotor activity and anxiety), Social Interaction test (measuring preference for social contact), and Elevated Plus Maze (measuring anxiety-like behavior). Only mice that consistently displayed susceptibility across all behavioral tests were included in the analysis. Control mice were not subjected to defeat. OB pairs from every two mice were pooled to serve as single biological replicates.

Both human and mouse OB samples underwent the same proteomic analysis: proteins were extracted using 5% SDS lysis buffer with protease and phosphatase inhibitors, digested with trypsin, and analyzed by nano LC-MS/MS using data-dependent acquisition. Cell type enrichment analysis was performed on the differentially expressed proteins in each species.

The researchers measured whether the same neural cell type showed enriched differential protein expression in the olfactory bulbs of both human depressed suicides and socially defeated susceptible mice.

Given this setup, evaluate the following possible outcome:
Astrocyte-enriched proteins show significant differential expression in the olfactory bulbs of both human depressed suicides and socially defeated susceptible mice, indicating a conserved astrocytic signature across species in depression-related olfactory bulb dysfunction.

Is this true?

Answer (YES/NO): NO